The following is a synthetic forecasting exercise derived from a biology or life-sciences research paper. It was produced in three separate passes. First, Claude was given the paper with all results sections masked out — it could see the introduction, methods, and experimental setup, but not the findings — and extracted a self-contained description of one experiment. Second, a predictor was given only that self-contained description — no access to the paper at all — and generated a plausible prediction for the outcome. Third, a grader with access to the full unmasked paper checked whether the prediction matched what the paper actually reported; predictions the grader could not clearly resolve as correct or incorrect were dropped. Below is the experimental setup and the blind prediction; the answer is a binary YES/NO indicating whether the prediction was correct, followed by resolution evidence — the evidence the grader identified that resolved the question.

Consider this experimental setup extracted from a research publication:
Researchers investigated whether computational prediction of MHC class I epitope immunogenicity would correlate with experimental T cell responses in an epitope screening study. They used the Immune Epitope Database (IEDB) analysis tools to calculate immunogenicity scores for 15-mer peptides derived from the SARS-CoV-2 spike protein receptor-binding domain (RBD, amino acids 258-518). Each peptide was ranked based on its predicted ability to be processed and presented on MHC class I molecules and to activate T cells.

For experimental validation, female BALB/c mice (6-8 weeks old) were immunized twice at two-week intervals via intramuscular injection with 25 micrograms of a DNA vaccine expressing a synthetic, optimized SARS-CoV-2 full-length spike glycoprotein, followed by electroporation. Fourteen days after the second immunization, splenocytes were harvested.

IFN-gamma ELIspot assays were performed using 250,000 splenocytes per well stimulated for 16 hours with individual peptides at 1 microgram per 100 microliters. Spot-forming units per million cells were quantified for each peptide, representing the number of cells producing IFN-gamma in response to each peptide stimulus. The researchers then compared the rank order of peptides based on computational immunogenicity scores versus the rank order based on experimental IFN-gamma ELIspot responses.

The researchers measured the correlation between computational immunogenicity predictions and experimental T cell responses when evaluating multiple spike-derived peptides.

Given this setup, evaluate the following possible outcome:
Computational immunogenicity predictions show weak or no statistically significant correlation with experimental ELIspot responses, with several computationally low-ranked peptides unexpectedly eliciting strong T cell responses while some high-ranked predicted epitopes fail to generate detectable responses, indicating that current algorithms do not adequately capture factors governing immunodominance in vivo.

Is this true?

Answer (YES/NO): NO